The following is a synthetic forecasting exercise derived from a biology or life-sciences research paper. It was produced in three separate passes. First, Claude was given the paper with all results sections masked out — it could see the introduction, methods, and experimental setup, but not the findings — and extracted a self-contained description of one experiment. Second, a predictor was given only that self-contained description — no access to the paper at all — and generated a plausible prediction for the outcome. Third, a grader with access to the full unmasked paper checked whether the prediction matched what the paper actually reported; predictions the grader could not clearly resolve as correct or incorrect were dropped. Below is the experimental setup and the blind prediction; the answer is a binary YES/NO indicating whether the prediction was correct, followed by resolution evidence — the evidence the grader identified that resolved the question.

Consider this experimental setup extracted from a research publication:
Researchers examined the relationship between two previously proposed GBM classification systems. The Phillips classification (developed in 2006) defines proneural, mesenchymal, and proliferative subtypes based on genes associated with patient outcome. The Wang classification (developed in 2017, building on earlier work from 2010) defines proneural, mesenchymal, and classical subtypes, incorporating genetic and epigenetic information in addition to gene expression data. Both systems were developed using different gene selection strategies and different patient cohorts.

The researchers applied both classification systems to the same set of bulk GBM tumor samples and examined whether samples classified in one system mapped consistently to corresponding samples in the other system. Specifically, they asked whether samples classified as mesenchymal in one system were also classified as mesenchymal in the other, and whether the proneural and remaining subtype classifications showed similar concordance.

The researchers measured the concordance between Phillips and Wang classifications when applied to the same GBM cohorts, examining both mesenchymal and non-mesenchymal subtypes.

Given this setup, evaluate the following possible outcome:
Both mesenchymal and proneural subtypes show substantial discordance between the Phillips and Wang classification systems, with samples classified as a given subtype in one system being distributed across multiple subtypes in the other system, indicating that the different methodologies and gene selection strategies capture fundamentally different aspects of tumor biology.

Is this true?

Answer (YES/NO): NO